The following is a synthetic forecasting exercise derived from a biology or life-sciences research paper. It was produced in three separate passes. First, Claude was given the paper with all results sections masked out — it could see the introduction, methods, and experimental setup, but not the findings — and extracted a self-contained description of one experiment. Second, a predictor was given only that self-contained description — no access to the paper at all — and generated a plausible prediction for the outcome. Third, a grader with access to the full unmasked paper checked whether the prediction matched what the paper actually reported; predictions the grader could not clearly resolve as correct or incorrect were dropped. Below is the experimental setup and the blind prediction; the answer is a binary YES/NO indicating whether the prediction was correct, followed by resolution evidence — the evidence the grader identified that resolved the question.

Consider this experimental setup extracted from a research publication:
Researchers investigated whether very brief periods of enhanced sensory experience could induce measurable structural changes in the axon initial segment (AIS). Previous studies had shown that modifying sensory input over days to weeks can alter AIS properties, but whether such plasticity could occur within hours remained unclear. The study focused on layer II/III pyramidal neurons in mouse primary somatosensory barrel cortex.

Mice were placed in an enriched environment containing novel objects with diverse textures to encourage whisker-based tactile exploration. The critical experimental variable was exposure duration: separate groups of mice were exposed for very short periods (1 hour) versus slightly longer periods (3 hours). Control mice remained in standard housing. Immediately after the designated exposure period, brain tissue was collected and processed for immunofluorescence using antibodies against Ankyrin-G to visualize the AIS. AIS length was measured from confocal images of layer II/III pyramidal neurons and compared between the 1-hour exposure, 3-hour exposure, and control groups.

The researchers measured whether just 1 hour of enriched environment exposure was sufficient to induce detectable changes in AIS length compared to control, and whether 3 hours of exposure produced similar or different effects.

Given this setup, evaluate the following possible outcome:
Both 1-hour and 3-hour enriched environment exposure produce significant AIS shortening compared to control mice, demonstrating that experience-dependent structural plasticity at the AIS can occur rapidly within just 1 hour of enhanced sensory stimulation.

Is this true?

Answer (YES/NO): YES